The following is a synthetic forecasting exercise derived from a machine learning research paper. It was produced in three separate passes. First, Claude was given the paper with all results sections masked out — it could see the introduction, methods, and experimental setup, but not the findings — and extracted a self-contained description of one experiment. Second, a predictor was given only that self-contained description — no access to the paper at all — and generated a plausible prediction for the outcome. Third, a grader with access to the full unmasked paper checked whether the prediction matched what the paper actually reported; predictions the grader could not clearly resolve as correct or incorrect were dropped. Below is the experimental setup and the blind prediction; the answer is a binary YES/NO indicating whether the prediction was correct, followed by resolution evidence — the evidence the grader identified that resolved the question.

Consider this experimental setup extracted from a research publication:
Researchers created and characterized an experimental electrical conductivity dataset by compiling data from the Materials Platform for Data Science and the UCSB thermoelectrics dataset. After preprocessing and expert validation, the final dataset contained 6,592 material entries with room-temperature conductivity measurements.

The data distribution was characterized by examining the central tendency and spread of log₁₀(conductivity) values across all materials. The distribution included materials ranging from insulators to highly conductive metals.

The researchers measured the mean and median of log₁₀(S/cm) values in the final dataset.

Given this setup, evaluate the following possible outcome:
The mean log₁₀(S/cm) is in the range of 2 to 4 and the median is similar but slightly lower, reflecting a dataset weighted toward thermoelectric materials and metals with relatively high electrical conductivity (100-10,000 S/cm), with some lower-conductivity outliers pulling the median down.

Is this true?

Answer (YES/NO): NO